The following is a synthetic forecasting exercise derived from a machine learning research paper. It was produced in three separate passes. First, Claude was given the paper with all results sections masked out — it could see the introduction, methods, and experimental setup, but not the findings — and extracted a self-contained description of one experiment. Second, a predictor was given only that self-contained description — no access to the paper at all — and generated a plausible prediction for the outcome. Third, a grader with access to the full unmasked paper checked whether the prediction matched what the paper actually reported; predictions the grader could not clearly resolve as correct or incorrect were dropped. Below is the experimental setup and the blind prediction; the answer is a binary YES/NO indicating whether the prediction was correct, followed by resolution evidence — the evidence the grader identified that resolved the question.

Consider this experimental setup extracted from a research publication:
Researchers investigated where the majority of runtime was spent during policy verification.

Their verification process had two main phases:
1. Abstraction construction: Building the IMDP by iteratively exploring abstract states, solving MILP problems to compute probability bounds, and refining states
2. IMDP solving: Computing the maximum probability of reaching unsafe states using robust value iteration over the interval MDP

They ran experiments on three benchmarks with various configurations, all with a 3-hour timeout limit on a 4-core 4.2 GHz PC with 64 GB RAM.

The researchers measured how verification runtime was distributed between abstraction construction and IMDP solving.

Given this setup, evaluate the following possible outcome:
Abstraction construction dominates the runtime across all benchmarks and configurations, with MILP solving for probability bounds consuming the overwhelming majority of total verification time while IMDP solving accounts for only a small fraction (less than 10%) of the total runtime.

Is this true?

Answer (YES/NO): NO